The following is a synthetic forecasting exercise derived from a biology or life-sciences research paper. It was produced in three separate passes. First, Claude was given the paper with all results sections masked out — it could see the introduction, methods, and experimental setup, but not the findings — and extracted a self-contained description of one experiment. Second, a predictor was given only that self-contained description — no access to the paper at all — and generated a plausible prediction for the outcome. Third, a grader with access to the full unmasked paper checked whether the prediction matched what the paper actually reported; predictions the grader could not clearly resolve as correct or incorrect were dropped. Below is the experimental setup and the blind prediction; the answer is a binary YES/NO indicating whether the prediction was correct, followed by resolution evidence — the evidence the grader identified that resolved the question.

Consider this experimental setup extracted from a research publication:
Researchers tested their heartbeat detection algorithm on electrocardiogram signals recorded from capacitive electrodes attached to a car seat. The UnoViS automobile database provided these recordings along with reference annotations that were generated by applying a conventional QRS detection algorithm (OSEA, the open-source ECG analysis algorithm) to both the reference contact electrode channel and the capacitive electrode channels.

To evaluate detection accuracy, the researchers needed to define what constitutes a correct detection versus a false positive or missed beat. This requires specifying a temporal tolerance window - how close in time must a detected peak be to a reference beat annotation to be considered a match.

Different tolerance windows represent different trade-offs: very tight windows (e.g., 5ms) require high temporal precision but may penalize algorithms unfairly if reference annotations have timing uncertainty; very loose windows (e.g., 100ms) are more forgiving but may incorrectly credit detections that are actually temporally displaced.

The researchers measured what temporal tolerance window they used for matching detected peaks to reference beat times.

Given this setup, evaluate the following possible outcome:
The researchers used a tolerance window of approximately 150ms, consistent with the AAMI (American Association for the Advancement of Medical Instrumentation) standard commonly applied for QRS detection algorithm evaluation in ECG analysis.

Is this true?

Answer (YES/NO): NO